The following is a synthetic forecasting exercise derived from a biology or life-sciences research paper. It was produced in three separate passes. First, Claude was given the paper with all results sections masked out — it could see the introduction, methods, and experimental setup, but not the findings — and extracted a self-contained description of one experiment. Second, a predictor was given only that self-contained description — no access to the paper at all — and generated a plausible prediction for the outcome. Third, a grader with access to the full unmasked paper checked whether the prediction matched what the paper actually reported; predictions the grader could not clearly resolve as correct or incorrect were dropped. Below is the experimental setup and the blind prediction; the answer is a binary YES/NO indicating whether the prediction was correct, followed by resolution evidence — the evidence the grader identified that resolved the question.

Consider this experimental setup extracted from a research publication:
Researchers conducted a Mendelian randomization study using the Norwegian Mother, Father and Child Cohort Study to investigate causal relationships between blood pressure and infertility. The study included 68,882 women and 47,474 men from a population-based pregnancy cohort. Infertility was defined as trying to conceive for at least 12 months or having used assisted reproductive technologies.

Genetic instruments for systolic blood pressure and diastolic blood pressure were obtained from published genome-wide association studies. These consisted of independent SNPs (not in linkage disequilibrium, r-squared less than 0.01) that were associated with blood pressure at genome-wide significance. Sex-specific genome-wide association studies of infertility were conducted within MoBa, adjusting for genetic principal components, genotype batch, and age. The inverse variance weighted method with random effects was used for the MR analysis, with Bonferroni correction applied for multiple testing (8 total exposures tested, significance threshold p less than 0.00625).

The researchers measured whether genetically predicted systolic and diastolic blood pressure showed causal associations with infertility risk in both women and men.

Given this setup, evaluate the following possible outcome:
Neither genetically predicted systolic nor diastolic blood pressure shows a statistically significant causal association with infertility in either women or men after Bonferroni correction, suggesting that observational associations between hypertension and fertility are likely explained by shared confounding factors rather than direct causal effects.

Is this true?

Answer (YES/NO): YES